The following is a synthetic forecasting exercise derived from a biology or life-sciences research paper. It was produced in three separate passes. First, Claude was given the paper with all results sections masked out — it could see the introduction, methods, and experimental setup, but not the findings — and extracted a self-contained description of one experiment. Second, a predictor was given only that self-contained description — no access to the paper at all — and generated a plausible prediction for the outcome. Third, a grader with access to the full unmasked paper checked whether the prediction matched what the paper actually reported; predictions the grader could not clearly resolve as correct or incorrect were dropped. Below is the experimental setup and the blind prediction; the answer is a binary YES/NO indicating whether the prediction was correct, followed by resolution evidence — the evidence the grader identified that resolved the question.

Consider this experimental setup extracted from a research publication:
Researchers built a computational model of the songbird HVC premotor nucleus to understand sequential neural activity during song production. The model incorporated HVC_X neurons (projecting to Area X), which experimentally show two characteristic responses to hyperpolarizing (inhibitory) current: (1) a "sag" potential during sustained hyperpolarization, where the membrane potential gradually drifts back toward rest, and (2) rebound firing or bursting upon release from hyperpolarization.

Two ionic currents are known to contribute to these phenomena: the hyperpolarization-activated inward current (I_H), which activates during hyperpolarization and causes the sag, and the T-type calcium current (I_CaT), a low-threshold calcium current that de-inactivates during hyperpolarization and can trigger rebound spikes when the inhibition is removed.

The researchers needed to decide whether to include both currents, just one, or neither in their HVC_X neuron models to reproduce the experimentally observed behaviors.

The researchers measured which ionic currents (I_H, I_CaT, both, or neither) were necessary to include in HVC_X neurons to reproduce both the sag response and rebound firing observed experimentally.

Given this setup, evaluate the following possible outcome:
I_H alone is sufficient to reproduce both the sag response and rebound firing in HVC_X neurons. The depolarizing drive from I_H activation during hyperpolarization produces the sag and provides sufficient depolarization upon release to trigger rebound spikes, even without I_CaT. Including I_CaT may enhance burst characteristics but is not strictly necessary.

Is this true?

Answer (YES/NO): NO